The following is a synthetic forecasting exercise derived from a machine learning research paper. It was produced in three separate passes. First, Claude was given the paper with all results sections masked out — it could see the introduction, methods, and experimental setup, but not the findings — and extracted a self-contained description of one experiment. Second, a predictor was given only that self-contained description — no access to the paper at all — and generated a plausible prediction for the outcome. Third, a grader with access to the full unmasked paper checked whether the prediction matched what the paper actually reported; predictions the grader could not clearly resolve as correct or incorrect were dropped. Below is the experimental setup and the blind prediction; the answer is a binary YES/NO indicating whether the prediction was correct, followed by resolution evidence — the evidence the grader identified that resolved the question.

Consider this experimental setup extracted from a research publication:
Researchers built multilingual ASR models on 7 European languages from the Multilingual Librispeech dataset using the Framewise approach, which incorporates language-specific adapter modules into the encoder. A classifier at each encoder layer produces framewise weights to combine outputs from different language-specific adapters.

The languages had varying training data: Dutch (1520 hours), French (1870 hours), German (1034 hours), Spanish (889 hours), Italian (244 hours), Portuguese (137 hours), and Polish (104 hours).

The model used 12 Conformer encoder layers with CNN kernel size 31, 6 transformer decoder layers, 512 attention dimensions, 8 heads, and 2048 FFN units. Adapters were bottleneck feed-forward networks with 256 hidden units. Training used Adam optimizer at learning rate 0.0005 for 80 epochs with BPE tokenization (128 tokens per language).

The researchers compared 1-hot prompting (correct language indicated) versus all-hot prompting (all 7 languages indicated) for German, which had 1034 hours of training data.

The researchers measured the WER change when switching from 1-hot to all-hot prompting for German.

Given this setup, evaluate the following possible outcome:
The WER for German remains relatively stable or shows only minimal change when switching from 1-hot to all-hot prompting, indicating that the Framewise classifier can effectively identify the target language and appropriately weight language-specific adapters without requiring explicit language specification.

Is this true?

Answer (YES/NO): YES